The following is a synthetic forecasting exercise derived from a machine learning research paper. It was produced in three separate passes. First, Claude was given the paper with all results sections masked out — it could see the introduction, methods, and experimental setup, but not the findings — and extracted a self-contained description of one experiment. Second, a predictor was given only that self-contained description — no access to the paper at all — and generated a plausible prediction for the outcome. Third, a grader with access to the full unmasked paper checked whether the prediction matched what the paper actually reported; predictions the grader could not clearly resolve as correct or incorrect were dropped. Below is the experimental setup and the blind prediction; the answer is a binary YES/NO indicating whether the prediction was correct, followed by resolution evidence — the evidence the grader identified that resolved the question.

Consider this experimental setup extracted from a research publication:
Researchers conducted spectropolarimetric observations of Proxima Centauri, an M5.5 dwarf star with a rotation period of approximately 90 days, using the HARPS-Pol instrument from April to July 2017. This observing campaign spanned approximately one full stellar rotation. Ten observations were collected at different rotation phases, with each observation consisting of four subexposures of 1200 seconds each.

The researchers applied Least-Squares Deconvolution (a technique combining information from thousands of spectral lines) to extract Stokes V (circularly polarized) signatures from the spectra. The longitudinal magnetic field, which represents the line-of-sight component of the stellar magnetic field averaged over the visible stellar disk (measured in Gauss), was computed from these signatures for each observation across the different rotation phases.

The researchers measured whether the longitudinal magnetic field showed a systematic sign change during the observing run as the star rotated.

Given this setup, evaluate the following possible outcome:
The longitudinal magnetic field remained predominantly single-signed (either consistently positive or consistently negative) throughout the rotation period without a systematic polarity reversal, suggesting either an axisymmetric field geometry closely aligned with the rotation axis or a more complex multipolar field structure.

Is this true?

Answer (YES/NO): NO